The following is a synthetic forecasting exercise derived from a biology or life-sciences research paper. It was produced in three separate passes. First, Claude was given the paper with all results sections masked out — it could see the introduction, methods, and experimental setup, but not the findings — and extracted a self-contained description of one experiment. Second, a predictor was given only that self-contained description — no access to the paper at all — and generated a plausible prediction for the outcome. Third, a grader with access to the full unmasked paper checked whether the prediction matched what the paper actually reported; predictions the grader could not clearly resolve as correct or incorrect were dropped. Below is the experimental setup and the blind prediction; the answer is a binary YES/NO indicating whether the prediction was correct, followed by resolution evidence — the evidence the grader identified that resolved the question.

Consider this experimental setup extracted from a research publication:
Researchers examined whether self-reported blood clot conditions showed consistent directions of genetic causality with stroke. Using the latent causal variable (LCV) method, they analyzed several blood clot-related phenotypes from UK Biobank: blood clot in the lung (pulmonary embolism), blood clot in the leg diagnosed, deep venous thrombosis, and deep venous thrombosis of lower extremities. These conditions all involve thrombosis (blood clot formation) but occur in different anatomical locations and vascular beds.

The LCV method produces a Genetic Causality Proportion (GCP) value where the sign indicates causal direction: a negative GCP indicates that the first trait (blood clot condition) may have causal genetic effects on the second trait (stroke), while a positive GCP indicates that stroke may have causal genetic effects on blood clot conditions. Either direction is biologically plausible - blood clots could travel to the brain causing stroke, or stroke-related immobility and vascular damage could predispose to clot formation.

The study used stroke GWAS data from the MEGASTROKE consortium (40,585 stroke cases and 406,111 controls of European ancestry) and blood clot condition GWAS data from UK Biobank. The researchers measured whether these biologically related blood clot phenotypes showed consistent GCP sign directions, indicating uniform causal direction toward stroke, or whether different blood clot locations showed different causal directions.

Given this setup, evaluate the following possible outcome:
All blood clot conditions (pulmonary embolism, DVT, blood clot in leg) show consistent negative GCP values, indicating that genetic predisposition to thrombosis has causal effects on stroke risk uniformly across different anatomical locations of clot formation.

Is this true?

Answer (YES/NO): YES